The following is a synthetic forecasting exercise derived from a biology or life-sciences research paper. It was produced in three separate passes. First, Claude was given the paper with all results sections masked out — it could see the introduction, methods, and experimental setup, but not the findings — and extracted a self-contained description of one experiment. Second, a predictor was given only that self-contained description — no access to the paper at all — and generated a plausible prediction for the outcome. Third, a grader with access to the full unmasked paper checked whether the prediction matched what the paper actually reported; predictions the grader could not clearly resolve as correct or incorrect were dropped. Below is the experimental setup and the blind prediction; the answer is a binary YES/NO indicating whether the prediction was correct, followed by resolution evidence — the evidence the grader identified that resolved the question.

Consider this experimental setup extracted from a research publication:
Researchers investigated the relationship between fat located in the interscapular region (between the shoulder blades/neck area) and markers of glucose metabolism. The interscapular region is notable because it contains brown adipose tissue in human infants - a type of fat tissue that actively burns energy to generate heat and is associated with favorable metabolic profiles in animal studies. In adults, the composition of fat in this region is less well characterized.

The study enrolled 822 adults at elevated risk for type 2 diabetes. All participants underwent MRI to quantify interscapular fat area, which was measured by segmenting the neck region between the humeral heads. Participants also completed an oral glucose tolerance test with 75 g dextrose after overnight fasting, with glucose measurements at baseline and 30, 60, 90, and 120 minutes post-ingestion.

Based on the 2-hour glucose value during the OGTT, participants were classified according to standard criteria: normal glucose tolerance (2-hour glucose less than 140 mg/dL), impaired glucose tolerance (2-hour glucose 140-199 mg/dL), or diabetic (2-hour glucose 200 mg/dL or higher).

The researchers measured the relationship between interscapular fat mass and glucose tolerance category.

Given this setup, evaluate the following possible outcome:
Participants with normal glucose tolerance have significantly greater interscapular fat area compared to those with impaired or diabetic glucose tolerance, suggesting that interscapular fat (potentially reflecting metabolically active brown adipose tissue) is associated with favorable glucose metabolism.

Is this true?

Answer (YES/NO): NO